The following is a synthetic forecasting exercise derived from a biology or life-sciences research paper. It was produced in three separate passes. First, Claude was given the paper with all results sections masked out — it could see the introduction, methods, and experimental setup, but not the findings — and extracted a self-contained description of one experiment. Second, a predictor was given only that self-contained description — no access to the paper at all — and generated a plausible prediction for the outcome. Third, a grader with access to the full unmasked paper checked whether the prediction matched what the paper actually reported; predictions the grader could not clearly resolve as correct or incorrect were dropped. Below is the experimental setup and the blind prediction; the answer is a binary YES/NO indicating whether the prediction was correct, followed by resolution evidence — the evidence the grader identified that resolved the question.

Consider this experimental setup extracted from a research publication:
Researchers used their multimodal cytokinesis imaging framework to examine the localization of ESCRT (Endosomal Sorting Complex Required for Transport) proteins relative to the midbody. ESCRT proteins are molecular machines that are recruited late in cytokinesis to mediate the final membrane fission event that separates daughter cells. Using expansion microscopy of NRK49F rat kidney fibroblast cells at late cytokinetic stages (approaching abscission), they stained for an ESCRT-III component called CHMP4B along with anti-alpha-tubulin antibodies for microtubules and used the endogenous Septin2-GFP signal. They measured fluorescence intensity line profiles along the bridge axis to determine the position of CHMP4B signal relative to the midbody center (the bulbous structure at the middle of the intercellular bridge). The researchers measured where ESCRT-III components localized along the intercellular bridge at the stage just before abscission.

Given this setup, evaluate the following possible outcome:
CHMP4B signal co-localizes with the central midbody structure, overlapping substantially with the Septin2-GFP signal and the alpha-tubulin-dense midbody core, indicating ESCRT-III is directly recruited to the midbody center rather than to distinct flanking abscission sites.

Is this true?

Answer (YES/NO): NO